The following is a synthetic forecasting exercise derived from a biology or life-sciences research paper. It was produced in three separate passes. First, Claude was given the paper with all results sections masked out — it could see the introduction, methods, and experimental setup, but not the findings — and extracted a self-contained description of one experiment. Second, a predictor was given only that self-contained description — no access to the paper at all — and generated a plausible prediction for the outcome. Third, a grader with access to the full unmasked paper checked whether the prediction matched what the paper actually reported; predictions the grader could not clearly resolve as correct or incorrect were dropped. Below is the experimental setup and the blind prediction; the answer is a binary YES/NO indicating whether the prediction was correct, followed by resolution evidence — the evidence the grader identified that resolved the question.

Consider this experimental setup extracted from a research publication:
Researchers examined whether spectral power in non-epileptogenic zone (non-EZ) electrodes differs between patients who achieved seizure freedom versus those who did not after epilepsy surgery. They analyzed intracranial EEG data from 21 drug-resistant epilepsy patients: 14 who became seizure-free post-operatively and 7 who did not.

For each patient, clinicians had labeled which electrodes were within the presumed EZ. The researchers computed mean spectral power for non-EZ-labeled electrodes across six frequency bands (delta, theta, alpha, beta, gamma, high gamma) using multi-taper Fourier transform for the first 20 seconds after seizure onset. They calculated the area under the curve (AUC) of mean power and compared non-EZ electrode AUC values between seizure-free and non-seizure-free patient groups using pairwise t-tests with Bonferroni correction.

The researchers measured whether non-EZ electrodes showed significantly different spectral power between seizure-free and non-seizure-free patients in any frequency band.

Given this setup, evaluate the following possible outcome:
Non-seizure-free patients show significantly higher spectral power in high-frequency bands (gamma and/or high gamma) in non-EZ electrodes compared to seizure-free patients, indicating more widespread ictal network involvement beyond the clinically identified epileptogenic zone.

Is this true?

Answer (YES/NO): NO